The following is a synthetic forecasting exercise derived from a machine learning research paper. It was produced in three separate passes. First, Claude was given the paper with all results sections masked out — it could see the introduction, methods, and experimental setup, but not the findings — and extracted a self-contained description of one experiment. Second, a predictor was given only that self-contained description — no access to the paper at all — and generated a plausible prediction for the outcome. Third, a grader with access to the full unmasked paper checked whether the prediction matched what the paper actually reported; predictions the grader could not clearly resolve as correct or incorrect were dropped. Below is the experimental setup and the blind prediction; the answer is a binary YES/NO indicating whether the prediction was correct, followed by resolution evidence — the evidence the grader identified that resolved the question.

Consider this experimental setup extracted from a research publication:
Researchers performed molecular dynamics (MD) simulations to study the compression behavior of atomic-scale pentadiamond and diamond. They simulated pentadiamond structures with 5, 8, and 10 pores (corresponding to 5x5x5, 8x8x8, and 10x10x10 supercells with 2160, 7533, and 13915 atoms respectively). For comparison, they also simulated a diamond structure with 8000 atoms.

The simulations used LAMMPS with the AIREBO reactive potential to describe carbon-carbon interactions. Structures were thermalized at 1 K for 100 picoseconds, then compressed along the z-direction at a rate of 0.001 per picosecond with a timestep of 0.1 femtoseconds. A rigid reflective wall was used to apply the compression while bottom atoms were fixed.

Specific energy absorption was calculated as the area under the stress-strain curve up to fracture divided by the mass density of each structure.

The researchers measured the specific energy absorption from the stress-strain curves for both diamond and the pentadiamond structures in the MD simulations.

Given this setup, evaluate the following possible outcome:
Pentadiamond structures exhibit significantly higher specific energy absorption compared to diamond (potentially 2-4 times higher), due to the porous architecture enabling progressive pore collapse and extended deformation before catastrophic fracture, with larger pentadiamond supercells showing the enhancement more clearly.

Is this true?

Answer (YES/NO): NO